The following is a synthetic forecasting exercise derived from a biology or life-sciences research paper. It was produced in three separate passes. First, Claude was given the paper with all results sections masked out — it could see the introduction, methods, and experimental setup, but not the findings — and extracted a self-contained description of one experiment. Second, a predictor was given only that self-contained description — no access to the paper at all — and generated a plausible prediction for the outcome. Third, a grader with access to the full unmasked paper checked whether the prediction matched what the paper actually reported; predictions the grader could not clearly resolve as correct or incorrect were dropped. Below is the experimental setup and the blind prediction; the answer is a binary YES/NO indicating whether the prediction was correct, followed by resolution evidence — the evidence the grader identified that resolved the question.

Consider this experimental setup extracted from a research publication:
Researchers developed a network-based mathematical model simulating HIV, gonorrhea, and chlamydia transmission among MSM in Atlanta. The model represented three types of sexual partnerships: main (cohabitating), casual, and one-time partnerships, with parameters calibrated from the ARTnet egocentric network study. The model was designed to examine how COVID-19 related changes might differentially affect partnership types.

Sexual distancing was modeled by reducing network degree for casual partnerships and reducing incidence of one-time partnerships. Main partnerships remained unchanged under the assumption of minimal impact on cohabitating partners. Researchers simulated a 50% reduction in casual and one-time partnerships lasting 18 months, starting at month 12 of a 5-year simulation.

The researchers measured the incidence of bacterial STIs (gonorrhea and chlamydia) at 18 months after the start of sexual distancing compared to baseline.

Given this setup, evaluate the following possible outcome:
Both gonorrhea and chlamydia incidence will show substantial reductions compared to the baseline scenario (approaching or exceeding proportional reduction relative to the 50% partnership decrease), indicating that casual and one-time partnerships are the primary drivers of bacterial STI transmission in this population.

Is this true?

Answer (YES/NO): YES